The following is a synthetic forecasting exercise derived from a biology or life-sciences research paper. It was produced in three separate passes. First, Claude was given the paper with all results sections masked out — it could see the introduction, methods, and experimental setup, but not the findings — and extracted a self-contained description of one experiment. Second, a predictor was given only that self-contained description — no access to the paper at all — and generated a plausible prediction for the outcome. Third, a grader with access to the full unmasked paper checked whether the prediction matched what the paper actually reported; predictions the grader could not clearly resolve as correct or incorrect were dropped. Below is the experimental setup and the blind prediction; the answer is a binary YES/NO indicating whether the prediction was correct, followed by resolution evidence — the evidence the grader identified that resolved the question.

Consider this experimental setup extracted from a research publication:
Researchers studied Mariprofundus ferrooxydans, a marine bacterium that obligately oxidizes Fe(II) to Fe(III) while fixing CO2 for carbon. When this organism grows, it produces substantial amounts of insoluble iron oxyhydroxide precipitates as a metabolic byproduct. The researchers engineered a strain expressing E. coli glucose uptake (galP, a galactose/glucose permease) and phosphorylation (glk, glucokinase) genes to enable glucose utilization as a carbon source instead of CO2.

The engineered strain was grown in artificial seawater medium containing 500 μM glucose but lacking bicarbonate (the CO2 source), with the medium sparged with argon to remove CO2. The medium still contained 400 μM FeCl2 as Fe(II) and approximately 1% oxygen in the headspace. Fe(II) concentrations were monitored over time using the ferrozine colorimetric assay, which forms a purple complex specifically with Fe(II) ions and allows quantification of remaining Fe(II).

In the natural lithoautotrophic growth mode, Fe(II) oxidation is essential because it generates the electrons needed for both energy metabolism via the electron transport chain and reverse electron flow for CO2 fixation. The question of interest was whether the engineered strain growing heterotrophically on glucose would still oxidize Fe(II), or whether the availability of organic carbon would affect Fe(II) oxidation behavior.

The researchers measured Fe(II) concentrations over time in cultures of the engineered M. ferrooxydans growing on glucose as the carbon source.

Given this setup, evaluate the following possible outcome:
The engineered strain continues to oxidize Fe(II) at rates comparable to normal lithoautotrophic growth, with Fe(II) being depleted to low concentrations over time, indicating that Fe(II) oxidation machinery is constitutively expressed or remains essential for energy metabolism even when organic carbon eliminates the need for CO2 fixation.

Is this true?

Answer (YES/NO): NO